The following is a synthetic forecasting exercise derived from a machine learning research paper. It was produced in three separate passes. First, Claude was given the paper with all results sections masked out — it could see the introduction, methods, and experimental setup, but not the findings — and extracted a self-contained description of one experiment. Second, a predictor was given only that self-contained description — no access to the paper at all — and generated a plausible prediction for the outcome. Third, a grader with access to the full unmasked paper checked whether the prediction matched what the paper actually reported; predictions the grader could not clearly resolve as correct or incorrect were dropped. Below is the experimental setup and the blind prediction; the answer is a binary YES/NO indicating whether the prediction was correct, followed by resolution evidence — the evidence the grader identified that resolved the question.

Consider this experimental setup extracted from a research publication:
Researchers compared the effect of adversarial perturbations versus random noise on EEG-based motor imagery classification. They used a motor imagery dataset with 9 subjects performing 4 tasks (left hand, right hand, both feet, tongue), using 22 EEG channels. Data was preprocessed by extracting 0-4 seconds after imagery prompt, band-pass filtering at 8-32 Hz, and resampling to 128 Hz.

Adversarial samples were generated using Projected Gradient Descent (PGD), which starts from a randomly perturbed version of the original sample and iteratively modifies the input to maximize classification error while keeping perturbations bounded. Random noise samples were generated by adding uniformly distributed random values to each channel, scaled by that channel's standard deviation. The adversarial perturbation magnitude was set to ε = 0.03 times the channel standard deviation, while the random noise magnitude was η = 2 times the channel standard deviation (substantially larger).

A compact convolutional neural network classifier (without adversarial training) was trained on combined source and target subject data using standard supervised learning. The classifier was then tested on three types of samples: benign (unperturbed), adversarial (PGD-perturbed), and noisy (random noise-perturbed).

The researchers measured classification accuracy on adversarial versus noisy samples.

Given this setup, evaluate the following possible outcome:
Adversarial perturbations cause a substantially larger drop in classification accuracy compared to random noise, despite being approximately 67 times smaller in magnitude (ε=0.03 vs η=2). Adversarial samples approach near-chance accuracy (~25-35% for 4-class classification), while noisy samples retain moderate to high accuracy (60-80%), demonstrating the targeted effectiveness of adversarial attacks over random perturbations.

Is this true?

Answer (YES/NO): NO